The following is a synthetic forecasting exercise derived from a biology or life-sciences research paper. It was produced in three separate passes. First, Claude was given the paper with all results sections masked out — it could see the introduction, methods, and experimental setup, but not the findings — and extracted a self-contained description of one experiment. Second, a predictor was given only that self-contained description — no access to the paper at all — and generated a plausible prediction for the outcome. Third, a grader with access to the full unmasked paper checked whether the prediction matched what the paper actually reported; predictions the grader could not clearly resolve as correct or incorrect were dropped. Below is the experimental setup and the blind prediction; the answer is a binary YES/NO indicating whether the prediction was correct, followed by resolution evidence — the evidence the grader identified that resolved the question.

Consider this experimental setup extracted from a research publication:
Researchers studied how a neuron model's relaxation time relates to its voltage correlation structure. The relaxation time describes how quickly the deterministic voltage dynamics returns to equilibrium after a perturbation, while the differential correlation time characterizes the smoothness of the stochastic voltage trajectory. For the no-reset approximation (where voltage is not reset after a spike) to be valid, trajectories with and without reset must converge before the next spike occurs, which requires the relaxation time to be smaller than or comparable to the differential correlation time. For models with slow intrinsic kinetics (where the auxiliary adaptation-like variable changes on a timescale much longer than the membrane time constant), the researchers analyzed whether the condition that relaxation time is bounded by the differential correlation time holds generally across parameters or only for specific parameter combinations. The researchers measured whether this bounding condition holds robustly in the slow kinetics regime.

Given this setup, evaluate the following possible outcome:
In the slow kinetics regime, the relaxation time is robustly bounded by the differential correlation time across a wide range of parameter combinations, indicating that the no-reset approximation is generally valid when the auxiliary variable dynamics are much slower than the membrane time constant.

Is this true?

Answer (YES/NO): YES